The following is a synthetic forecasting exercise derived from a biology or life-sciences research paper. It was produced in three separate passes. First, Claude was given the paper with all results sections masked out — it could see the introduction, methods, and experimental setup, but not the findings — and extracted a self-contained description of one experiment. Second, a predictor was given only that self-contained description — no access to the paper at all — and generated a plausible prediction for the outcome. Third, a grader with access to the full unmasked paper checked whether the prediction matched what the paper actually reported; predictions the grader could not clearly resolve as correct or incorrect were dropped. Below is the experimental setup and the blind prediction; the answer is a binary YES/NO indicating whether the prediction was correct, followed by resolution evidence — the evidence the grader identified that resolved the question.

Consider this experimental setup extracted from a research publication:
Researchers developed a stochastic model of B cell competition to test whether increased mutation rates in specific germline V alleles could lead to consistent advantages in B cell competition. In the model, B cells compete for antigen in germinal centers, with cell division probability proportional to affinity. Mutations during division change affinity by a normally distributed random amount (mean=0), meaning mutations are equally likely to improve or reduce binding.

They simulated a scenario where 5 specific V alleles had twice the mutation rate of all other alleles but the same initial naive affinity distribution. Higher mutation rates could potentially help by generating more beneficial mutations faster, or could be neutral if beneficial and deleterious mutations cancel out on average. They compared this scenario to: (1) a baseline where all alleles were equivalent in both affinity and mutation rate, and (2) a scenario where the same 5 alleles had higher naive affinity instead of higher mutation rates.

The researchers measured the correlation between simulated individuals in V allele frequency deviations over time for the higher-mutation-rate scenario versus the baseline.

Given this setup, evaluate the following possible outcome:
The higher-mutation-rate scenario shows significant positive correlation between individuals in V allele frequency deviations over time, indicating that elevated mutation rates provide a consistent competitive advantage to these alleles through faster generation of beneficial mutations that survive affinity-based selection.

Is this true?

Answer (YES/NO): YES